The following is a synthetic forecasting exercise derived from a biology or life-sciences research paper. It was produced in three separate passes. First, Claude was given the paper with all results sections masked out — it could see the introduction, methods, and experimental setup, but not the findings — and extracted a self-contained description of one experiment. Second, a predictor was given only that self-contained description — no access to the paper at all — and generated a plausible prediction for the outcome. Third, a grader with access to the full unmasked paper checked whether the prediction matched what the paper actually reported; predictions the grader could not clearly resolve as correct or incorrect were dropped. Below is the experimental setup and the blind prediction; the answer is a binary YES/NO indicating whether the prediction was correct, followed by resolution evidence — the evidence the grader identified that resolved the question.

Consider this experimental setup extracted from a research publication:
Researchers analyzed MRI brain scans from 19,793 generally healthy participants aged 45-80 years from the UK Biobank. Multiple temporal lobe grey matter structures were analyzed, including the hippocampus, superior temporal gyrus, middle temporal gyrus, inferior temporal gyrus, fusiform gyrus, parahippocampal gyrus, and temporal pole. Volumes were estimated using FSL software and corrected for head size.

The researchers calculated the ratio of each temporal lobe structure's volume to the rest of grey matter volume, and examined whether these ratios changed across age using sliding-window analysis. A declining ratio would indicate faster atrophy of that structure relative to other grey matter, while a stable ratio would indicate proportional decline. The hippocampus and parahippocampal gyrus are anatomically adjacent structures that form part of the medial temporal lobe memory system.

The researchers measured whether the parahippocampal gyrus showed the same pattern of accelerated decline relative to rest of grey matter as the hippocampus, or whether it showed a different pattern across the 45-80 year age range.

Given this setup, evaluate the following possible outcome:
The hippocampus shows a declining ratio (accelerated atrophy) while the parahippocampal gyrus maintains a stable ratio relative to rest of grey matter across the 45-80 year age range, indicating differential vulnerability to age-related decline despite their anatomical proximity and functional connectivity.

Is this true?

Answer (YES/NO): NO